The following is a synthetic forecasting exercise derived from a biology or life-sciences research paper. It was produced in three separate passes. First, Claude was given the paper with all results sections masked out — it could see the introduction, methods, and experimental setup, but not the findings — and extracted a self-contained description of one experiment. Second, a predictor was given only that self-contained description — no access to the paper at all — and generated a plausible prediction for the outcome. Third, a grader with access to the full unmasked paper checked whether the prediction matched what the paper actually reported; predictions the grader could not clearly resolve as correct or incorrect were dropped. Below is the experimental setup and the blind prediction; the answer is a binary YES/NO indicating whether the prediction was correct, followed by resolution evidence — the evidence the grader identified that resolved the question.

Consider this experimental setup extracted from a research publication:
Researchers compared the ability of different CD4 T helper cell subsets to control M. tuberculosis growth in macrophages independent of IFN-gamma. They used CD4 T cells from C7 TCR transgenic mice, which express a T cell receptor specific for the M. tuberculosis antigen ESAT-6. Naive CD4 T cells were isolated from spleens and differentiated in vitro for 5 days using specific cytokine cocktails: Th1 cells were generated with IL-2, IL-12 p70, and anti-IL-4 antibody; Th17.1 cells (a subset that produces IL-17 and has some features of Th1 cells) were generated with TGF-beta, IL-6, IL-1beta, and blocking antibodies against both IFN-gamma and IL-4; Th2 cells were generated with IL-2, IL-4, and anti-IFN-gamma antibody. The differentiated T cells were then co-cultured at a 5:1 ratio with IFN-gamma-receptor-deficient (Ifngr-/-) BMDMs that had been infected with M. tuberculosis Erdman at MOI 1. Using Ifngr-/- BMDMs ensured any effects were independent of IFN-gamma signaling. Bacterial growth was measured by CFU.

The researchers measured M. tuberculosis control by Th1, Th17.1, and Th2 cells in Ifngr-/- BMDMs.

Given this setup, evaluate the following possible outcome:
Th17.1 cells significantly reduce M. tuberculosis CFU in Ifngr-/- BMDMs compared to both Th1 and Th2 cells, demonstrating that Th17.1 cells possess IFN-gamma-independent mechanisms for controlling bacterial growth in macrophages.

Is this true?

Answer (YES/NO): NO